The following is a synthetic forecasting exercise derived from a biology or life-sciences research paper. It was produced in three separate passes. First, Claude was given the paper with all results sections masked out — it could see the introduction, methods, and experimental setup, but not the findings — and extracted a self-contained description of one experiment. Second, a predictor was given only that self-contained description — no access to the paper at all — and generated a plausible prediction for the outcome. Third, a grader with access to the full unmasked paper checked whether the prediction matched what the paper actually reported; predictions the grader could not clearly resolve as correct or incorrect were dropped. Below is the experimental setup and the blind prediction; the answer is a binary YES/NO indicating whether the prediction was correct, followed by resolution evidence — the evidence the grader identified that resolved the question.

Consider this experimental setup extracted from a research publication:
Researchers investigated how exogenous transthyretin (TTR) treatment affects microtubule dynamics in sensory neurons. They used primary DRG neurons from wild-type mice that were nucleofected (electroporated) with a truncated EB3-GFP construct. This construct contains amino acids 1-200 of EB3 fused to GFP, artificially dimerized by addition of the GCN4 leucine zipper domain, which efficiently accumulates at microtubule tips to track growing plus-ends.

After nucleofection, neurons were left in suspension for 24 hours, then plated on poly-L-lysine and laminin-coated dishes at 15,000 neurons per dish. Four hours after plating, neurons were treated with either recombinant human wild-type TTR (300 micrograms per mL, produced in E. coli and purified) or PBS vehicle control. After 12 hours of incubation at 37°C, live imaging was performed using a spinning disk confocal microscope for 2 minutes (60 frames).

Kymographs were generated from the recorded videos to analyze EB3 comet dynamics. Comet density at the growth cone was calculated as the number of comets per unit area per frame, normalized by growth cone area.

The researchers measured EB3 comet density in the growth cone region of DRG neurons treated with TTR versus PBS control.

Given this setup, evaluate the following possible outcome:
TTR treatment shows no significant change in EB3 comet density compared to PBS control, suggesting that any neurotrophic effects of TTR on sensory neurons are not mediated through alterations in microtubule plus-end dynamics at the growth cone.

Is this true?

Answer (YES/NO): NO